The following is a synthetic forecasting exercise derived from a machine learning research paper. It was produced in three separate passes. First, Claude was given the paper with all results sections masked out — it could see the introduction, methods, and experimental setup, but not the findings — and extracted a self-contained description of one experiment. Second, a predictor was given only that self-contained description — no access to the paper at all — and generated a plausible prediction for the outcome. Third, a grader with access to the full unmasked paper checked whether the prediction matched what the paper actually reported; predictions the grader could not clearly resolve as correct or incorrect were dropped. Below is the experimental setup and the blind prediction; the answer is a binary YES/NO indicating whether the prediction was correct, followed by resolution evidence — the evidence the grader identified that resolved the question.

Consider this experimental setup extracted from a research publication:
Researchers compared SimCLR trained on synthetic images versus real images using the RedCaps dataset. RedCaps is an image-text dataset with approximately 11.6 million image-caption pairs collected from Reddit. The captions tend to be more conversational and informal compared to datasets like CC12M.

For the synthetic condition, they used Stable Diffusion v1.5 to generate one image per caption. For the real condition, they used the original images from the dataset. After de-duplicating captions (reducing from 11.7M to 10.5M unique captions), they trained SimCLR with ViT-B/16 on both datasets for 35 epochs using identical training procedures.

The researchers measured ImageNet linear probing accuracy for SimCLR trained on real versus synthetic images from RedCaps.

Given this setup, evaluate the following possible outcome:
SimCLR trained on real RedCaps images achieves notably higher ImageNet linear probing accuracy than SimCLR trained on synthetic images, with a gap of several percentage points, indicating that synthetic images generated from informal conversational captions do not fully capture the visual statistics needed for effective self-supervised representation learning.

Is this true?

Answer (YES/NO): NO